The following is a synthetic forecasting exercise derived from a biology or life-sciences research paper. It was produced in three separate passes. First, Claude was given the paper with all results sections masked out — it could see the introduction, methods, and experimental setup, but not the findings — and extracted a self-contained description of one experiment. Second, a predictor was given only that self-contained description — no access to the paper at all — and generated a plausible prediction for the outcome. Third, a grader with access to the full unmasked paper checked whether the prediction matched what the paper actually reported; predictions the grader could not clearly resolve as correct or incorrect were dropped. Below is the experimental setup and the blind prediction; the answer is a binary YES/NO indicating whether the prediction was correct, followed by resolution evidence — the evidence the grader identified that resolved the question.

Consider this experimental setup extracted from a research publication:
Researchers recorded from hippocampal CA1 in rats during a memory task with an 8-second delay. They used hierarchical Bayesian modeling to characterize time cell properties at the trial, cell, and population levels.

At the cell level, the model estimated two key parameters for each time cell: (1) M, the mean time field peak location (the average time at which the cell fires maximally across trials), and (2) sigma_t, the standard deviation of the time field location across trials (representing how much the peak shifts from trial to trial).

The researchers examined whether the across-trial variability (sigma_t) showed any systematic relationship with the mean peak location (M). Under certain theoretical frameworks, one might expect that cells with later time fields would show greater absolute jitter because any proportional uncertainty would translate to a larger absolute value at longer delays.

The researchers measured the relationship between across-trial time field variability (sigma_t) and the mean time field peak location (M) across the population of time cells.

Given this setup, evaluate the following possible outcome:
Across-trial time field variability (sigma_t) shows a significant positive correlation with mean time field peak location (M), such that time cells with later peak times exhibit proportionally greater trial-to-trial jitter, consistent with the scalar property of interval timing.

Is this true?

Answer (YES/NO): NO